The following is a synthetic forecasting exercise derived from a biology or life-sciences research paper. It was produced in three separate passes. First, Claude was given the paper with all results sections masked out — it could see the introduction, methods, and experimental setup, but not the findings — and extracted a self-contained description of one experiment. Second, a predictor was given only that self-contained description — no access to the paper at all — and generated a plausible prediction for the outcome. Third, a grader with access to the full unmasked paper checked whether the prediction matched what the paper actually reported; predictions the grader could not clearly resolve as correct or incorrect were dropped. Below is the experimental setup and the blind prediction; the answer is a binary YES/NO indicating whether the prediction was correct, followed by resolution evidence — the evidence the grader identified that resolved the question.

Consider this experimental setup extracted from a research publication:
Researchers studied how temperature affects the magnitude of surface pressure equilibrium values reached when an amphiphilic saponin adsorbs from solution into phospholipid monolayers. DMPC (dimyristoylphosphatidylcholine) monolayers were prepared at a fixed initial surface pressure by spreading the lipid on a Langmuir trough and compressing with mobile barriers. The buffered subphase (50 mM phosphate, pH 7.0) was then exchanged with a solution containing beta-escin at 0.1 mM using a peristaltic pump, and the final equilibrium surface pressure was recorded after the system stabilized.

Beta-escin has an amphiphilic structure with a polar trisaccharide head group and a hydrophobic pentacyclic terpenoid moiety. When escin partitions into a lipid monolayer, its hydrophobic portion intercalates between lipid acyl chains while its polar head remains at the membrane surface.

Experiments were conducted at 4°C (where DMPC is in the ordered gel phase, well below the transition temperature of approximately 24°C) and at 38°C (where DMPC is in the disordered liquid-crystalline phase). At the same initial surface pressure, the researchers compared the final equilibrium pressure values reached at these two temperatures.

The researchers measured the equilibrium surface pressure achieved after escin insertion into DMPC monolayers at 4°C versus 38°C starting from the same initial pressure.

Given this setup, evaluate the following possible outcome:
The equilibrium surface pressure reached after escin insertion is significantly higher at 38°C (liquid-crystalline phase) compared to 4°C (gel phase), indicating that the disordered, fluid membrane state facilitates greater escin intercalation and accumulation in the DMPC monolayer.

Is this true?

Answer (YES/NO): NO